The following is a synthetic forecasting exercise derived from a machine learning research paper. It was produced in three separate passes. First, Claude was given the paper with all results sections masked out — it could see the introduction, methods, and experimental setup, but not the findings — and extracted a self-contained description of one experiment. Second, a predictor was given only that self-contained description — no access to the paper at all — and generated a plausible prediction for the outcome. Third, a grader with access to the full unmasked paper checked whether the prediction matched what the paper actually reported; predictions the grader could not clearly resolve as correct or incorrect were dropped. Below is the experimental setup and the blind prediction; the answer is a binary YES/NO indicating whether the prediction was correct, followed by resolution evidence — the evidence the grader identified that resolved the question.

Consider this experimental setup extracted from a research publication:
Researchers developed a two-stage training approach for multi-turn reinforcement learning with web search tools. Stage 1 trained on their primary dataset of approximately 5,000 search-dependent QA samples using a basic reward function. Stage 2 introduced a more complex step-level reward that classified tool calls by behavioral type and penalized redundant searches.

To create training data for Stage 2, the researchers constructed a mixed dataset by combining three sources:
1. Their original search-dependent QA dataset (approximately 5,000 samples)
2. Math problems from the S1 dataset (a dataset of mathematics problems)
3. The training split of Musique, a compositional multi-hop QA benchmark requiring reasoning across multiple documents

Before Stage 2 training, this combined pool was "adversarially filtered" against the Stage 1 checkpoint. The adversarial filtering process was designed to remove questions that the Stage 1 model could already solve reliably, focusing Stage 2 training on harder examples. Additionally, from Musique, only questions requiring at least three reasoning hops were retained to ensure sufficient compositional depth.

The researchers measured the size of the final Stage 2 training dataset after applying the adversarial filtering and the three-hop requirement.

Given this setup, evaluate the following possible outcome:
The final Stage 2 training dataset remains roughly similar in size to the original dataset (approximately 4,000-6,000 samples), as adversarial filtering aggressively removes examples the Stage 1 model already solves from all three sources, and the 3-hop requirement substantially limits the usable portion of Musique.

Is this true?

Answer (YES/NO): YES